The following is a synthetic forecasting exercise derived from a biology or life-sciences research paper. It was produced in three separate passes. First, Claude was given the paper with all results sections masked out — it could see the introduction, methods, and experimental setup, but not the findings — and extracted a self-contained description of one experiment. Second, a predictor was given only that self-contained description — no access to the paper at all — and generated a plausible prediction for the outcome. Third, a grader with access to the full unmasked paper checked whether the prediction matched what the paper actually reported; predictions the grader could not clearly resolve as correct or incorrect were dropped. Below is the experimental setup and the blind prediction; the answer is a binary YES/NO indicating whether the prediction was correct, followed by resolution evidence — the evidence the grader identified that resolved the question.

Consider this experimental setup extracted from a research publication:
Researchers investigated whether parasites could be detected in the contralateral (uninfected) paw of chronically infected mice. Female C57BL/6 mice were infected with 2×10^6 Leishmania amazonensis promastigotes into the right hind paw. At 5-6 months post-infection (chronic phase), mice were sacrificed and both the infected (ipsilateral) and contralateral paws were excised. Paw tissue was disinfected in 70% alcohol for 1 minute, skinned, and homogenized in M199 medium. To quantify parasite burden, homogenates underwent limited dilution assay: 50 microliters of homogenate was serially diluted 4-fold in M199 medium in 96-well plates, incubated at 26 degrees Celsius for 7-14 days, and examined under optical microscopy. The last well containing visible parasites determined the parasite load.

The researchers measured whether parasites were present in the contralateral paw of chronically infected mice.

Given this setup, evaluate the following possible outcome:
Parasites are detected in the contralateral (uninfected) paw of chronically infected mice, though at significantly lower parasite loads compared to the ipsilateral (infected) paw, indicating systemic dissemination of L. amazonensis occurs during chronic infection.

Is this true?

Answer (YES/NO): NO